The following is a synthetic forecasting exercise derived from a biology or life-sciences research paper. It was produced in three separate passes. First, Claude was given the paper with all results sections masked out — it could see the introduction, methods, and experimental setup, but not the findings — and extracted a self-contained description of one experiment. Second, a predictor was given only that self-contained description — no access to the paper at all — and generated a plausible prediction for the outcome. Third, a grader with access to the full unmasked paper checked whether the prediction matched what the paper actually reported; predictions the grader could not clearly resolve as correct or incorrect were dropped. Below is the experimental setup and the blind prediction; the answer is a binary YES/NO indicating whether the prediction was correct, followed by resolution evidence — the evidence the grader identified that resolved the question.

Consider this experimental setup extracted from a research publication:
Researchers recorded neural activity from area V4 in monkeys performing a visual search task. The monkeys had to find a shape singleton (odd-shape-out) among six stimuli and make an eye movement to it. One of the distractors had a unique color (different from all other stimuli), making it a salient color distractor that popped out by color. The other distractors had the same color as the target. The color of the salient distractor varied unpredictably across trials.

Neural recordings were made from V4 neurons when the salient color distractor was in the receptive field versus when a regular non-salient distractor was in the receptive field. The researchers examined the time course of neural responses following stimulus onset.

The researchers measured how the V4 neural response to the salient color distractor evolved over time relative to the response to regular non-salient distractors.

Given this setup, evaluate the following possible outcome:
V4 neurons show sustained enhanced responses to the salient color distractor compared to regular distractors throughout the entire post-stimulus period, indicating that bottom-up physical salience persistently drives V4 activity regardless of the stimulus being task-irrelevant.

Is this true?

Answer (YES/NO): NO